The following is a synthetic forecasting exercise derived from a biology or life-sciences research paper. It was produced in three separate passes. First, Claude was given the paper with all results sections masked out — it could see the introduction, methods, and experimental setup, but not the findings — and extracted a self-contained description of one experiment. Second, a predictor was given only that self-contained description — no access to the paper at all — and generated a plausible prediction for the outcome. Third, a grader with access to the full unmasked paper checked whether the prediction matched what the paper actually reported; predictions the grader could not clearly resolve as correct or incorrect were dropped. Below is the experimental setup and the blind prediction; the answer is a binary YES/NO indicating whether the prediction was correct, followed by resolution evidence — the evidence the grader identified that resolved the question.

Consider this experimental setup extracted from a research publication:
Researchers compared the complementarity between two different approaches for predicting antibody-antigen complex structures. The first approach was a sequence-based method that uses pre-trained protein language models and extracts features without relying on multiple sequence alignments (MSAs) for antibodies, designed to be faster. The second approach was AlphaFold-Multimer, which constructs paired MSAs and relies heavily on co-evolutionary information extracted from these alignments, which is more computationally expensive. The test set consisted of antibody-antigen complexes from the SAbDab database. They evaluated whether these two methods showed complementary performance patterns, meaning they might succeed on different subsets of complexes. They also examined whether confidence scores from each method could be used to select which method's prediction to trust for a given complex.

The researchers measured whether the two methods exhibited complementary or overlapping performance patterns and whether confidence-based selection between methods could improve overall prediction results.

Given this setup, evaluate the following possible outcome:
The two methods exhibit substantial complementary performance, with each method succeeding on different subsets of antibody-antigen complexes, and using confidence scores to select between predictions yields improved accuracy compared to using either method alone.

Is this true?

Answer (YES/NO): YES